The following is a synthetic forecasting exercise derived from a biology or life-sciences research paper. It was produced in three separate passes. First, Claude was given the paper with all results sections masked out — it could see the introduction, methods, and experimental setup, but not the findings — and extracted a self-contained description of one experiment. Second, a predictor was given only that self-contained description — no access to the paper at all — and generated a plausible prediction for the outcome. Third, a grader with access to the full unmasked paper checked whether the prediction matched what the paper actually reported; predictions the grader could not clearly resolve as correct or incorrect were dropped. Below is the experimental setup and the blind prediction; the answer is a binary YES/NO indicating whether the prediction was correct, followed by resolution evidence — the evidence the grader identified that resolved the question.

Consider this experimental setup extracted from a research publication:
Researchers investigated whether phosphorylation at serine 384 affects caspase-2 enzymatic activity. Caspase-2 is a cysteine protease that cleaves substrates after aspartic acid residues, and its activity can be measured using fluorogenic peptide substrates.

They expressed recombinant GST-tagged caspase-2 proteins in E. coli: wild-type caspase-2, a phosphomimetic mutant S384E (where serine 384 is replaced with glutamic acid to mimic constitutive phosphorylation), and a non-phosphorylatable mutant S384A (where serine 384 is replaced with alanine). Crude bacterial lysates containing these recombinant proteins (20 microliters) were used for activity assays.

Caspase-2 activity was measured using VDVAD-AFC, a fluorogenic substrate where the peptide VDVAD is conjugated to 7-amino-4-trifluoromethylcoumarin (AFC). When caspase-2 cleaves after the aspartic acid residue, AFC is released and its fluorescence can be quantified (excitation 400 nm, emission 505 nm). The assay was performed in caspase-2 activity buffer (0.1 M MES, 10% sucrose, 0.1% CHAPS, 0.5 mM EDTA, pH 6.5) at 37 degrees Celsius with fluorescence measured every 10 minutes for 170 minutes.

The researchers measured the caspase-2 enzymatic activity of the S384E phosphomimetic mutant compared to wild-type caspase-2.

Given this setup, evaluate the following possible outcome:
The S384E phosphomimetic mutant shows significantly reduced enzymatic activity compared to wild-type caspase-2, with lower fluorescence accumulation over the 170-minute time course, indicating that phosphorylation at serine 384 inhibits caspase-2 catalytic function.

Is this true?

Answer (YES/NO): NO